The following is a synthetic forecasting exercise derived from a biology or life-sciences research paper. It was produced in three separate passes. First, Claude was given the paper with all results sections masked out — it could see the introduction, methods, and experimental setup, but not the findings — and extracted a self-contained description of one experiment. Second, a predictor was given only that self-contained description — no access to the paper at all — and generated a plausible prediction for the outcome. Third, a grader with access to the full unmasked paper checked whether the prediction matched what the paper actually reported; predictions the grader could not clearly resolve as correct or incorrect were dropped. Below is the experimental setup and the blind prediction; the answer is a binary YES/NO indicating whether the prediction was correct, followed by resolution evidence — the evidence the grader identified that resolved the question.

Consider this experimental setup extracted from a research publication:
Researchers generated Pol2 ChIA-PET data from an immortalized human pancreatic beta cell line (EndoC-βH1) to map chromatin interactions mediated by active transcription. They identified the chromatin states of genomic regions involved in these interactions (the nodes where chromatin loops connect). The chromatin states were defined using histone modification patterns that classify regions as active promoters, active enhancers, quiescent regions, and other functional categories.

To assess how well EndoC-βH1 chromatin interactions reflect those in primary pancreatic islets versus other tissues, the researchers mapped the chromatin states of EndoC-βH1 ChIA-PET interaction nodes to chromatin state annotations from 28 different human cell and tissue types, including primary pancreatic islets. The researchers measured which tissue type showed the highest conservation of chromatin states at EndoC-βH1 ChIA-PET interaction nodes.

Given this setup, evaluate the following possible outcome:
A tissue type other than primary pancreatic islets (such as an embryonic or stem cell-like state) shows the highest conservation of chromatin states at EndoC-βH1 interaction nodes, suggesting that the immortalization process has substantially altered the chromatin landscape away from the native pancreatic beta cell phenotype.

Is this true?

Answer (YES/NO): NO